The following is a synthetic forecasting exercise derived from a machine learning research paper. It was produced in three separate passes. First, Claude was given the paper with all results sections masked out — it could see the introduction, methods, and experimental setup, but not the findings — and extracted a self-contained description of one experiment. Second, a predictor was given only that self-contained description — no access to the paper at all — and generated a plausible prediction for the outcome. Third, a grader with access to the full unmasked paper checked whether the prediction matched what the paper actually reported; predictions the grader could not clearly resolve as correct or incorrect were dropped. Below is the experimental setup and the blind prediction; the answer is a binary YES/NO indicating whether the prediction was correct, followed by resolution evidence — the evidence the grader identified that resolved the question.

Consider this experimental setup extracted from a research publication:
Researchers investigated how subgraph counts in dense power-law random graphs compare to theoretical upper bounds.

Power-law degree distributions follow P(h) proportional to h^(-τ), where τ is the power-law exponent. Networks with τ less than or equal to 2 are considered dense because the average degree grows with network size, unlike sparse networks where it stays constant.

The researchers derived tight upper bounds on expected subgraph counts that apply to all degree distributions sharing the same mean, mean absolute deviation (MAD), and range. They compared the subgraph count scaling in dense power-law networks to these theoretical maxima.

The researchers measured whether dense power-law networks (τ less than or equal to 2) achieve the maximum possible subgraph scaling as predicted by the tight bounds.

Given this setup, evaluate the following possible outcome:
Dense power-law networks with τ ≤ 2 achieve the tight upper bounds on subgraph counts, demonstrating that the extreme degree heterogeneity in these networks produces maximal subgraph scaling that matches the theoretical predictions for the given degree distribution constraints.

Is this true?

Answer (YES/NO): YES